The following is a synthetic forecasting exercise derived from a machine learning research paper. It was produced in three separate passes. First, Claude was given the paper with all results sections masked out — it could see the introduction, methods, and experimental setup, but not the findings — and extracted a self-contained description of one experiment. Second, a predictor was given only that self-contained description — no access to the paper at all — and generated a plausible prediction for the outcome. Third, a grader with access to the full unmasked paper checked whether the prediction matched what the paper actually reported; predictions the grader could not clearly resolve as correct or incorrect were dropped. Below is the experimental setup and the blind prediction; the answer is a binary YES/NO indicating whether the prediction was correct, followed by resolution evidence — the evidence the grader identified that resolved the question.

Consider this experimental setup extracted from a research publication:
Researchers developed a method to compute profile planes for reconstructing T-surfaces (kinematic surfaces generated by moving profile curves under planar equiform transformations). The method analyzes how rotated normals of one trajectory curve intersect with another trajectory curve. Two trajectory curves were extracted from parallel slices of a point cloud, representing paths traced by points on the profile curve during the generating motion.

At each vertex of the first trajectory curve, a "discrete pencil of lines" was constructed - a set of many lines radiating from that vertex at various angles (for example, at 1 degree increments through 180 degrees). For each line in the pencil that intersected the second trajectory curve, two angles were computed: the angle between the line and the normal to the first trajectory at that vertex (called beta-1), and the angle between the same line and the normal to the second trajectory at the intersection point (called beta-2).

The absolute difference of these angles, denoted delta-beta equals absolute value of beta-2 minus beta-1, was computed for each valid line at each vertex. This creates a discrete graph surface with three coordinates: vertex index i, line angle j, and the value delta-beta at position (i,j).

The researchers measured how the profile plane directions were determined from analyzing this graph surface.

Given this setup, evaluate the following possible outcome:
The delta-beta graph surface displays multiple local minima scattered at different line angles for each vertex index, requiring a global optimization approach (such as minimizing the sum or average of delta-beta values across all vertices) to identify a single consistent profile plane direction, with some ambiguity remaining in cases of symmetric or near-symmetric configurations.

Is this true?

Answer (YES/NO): NO